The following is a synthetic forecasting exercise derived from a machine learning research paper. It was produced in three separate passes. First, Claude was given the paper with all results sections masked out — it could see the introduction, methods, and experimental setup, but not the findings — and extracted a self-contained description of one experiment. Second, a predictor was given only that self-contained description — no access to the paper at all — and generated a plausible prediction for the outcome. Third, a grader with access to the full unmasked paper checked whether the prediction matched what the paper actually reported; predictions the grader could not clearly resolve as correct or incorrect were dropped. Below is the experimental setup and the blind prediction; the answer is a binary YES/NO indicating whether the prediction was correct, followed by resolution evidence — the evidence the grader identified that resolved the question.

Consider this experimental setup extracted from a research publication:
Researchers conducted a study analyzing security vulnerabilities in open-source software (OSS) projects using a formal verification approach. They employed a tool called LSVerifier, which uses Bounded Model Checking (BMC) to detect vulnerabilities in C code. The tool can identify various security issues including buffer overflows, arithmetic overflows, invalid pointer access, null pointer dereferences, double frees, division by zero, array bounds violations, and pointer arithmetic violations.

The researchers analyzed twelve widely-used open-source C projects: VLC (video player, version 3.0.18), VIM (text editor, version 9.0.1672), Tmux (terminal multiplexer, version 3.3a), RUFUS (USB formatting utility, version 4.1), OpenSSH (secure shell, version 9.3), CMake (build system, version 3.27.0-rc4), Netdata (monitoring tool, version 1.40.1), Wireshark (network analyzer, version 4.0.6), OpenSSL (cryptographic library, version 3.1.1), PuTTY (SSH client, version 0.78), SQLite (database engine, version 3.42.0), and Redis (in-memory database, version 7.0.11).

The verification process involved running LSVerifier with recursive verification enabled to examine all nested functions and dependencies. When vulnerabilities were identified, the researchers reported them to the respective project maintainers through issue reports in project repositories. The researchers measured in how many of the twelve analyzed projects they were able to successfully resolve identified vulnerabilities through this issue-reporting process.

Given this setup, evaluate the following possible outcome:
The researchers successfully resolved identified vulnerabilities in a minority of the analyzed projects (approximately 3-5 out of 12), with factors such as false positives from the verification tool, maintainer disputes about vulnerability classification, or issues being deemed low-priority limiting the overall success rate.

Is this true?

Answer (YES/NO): YES